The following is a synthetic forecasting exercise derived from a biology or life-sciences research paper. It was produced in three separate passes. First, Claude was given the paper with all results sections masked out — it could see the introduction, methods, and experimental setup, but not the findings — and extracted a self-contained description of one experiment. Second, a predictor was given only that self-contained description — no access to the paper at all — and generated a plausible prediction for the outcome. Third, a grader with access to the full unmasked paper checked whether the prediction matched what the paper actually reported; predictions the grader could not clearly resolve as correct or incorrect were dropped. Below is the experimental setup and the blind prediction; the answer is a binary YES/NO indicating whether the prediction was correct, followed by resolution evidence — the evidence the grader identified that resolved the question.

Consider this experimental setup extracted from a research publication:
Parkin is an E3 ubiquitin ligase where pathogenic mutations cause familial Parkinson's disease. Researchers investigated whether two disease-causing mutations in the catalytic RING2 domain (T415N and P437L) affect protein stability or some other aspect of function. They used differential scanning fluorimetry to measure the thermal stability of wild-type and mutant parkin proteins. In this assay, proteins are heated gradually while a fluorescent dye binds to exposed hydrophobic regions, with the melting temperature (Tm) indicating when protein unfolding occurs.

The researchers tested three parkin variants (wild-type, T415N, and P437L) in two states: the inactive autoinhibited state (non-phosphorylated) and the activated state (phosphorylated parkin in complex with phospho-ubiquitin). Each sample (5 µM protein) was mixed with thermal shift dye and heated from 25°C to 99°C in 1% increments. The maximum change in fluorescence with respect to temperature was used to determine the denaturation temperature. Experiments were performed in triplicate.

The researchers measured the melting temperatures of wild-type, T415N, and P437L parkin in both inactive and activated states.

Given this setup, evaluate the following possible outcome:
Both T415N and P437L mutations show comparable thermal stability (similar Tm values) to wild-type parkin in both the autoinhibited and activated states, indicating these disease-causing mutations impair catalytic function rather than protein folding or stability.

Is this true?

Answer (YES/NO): YES